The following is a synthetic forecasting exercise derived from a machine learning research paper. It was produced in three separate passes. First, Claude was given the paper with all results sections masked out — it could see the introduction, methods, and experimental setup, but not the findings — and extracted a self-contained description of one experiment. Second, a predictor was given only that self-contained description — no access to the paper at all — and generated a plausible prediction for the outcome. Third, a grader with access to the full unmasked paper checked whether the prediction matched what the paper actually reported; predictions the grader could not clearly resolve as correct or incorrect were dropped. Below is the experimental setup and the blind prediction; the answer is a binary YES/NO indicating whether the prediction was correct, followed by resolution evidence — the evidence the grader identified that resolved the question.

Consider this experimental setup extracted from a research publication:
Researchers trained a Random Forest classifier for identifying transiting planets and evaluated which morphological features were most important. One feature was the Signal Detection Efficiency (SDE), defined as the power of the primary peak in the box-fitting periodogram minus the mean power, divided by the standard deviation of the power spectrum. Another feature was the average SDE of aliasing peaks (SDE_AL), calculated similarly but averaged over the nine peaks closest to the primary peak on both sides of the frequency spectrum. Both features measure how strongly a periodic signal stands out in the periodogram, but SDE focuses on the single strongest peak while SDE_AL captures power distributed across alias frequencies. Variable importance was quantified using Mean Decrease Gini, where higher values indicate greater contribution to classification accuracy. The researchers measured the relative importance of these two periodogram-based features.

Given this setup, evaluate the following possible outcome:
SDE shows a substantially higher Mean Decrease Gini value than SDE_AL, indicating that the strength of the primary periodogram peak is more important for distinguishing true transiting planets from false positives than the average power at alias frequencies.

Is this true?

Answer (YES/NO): NO